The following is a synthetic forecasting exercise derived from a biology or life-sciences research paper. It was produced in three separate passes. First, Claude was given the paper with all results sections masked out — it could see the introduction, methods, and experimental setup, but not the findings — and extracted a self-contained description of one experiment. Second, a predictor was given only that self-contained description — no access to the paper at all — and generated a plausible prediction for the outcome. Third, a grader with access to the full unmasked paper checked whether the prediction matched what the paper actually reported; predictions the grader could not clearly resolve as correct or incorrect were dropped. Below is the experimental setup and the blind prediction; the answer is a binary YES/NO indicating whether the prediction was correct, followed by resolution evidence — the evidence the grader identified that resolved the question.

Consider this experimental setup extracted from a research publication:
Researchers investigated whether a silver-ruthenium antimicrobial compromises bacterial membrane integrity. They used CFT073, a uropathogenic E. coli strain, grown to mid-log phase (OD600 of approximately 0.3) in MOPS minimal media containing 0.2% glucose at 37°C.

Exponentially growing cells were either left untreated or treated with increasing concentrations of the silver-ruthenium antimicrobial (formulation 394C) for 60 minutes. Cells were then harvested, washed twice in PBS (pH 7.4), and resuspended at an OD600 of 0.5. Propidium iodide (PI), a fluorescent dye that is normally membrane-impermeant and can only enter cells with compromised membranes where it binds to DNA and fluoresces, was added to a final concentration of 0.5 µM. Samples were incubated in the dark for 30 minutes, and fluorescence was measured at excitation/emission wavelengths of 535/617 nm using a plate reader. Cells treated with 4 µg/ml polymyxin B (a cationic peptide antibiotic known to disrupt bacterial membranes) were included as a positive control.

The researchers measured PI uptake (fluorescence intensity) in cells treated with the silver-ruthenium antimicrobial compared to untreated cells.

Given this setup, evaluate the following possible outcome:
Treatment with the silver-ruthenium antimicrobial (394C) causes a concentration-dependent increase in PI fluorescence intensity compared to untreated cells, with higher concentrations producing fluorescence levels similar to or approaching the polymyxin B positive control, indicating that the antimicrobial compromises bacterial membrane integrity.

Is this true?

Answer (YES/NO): YES